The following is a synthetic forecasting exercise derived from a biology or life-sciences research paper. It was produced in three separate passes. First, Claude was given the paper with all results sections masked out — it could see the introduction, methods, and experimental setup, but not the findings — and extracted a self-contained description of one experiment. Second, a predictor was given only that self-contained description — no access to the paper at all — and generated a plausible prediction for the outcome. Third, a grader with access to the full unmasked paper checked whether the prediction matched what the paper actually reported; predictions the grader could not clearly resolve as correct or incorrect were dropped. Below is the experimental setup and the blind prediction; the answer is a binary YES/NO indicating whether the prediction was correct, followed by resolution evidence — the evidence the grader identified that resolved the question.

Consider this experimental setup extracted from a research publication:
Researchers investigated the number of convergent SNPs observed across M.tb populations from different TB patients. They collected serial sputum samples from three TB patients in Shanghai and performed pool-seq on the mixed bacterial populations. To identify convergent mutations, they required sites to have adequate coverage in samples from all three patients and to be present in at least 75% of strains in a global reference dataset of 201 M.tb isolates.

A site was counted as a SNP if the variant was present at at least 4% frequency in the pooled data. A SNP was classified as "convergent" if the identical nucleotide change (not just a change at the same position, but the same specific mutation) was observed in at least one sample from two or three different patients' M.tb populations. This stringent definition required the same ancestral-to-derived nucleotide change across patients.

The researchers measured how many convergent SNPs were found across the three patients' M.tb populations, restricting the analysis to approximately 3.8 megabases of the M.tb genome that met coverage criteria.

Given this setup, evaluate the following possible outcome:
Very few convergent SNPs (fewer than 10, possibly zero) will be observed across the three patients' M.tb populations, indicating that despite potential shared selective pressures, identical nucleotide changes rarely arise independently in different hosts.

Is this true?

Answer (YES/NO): NO